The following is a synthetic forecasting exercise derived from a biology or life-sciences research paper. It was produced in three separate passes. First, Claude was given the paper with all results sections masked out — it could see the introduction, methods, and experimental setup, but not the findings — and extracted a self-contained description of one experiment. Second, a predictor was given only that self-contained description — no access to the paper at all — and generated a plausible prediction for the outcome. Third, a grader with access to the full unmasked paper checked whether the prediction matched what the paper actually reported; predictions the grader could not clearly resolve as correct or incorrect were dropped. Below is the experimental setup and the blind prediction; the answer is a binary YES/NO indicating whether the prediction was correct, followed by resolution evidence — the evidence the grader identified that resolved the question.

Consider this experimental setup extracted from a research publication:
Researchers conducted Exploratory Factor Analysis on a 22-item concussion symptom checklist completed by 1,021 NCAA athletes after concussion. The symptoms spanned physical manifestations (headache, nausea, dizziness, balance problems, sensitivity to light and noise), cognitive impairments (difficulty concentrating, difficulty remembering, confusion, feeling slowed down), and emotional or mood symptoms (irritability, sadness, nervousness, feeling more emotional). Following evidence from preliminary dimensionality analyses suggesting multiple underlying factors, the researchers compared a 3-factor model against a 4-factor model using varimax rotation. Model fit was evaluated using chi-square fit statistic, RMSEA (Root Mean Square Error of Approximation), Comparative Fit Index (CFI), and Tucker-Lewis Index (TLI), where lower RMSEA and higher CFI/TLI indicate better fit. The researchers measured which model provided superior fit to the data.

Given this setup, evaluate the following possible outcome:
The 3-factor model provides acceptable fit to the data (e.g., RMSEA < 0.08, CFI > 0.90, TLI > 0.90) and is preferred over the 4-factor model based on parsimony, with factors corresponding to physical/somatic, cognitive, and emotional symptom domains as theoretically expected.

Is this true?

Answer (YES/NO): NO